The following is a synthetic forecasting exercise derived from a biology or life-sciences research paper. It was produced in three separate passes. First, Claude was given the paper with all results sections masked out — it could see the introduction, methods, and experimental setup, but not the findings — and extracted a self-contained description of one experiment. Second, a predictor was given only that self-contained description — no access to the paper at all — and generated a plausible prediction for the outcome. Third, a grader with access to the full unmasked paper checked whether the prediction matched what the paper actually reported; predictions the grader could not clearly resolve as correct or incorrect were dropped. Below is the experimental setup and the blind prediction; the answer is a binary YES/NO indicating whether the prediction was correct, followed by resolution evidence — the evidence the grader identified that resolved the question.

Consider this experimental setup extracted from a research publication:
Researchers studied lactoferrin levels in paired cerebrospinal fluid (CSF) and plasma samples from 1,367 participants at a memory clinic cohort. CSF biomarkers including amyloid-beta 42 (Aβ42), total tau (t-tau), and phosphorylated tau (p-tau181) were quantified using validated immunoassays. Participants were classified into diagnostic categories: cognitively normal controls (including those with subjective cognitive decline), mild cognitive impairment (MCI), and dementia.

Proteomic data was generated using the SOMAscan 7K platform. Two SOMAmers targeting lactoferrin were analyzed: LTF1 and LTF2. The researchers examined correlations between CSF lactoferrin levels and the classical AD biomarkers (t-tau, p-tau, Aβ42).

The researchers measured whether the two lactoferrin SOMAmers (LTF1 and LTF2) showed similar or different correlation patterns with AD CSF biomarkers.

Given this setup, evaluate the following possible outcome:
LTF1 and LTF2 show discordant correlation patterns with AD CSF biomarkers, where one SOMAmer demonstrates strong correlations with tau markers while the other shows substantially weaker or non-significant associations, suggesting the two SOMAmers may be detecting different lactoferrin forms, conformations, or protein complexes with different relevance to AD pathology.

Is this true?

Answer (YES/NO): NO